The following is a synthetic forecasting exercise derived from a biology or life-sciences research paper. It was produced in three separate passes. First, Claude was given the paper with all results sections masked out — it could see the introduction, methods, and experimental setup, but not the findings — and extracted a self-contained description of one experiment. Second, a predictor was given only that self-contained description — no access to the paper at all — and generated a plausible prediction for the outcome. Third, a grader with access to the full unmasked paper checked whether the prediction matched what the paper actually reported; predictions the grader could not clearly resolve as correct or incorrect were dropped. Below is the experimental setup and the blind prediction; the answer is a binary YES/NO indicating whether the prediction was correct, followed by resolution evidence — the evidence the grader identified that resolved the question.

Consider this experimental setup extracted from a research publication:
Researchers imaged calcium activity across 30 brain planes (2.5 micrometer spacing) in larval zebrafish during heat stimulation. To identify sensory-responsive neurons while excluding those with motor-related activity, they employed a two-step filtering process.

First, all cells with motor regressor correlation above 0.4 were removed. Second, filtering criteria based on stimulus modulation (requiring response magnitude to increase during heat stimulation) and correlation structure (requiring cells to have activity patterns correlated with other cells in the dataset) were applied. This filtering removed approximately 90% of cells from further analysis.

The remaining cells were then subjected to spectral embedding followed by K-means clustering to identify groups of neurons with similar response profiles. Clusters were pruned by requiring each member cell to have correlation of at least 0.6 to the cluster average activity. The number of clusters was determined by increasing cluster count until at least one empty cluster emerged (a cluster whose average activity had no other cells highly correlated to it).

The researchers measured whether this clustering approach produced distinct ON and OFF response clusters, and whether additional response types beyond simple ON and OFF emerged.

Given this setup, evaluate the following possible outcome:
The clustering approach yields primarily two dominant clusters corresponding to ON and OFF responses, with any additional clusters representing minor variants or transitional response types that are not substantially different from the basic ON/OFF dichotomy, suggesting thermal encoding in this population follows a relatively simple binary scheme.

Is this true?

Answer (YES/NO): NO